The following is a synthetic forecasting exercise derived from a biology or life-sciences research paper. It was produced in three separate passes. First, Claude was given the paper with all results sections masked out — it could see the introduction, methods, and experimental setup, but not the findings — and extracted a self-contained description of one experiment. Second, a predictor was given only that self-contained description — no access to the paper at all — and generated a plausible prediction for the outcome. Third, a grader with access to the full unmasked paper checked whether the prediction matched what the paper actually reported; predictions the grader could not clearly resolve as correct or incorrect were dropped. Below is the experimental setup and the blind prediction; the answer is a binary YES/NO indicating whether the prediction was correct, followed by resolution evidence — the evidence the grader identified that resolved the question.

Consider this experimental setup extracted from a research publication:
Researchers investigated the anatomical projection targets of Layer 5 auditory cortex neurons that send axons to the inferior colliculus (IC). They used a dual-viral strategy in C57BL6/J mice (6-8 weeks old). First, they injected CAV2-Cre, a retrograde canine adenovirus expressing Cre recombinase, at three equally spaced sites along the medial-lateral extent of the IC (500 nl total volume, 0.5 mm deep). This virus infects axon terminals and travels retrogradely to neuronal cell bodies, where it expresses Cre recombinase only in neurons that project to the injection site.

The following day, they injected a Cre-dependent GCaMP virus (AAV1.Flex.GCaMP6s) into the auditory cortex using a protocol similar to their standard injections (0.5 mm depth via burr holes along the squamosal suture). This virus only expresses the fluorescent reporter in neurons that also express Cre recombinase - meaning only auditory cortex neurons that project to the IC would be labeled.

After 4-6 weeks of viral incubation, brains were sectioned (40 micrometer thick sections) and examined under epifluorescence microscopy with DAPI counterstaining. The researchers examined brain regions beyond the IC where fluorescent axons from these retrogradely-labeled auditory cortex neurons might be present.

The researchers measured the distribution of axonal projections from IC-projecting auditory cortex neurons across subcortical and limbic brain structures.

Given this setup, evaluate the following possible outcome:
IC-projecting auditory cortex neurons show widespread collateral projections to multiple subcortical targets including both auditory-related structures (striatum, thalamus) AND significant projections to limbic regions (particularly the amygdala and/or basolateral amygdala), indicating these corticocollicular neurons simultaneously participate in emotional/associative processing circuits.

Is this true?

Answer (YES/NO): YES